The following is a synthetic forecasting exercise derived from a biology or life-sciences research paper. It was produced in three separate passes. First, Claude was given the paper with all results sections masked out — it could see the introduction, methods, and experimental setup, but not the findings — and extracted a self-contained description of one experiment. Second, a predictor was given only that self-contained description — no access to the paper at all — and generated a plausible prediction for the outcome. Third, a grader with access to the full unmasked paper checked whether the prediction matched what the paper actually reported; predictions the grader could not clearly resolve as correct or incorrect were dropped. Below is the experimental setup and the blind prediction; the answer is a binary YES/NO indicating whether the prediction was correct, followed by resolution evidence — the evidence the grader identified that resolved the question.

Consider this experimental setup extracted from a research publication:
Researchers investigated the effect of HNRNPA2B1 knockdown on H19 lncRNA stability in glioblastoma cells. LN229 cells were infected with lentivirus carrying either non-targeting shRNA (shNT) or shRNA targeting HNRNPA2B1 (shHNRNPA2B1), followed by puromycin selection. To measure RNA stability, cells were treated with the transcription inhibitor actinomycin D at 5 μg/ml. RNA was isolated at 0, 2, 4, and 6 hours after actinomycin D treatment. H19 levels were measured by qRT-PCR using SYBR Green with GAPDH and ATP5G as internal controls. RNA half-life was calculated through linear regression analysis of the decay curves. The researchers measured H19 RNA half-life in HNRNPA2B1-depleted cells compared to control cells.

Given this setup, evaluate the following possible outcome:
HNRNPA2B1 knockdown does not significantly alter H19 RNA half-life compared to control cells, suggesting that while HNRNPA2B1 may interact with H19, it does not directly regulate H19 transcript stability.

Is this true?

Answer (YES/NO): NO